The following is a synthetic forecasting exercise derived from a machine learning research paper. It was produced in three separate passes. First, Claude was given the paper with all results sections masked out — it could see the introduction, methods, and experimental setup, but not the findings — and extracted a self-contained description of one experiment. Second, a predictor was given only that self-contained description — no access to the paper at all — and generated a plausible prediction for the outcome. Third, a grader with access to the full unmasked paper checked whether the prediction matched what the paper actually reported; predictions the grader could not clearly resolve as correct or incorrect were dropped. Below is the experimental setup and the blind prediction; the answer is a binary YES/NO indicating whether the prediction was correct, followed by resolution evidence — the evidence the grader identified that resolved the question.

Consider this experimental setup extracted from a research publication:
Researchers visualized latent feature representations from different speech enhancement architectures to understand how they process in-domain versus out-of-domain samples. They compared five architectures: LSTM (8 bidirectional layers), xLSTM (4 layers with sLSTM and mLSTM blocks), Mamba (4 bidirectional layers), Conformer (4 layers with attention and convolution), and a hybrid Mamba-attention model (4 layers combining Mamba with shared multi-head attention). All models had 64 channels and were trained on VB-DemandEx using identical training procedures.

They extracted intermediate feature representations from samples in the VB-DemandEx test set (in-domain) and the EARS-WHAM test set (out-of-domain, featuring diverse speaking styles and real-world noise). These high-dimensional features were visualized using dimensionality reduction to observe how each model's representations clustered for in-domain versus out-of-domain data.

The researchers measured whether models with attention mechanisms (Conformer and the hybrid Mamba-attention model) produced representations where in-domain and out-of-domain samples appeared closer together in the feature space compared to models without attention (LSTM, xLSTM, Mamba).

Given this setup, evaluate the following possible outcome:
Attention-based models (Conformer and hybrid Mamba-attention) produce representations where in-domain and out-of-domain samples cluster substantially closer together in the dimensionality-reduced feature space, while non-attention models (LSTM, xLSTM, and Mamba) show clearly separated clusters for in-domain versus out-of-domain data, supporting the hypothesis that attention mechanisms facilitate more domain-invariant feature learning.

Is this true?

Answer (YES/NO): YES